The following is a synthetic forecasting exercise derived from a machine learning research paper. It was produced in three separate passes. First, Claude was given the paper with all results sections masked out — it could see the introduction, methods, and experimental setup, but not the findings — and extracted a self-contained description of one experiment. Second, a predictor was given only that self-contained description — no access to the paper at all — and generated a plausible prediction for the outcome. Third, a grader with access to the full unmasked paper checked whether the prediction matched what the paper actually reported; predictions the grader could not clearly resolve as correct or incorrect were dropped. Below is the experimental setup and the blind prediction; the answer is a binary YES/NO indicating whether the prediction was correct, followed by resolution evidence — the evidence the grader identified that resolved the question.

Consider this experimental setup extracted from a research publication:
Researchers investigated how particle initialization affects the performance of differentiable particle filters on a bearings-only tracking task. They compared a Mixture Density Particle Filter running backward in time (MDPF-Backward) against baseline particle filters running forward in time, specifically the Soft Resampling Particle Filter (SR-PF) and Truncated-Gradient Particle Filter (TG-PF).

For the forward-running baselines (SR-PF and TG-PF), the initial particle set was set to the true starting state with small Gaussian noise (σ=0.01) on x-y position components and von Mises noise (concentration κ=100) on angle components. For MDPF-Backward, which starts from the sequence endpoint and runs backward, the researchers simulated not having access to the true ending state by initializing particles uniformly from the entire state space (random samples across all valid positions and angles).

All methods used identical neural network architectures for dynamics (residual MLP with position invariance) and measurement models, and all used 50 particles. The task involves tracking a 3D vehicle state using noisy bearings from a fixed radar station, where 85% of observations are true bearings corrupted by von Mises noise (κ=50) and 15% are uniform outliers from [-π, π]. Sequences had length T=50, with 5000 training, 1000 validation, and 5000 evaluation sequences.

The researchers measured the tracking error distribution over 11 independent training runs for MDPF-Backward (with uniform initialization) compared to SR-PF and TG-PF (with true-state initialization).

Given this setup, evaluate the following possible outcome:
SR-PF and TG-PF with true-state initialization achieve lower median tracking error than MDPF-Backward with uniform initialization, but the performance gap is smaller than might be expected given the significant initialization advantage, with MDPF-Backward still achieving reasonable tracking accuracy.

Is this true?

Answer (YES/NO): NO